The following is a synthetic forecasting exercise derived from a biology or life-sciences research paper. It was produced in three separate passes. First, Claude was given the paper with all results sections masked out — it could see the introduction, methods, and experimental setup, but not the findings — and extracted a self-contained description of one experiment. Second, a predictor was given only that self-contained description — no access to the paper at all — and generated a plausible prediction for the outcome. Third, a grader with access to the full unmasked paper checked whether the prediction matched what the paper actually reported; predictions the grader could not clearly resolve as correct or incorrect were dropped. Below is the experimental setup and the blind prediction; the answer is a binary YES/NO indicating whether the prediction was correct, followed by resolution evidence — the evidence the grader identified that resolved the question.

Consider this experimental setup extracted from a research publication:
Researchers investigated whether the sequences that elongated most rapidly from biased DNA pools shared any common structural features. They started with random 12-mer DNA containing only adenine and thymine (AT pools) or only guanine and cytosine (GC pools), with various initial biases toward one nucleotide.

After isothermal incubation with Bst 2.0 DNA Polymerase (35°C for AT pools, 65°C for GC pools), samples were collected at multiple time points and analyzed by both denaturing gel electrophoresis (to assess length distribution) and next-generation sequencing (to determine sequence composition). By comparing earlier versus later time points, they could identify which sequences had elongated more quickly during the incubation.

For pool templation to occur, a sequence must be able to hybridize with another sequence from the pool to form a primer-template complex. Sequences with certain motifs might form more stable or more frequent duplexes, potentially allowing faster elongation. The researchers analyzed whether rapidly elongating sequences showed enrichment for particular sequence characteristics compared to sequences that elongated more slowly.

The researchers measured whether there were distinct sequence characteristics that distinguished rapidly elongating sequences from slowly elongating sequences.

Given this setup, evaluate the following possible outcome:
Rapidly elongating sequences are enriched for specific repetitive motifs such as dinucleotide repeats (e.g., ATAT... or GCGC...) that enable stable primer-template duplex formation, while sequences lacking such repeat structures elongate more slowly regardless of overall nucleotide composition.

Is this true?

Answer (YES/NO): NO